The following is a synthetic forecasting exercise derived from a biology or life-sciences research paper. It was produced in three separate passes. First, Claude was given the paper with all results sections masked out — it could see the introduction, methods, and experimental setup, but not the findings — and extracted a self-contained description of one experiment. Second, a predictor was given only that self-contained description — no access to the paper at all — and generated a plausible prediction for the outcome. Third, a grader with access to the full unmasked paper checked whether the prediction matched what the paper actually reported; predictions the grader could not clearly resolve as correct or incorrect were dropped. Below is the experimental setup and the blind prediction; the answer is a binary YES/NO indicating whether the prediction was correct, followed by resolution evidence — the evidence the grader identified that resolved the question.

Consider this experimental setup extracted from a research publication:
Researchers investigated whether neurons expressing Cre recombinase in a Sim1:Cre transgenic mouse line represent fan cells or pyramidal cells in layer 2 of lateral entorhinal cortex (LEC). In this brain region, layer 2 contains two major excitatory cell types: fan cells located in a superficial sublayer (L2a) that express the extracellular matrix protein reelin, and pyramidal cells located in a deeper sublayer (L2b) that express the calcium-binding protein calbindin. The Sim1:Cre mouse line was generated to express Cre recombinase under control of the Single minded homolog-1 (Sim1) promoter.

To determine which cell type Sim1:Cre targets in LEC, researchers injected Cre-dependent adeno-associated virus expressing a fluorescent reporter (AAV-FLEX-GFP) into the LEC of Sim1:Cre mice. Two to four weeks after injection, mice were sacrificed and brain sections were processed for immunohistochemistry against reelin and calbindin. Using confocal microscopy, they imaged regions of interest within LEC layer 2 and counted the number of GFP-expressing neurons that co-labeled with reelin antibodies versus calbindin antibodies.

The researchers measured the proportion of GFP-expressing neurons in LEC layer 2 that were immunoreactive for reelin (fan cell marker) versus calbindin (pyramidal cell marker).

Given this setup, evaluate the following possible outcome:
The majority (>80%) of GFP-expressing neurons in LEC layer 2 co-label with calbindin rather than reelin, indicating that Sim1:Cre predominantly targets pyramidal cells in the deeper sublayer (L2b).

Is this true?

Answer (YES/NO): NO